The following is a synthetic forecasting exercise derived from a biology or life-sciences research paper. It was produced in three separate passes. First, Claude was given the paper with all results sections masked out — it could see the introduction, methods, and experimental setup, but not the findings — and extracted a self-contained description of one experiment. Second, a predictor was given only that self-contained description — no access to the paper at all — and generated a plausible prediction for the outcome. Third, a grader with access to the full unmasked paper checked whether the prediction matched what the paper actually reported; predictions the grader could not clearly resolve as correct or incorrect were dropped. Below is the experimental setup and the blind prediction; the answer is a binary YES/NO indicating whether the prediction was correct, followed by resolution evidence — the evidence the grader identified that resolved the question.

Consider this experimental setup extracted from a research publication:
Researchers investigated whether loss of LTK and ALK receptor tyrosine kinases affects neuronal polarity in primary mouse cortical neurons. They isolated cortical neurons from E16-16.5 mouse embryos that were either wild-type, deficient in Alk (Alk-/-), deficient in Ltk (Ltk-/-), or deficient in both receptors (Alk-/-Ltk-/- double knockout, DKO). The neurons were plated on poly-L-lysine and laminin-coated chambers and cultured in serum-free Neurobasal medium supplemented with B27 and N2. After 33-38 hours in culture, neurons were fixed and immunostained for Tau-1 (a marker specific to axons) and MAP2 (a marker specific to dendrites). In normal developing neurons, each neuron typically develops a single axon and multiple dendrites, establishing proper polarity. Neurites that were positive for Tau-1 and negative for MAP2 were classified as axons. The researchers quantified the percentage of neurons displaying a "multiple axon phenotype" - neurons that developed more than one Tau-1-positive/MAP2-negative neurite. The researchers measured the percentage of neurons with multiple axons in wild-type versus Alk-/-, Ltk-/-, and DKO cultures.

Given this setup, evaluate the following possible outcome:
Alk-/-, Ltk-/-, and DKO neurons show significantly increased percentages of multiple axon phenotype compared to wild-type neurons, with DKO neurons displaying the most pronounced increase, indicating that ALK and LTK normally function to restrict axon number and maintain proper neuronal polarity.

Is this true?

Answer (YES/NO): NO